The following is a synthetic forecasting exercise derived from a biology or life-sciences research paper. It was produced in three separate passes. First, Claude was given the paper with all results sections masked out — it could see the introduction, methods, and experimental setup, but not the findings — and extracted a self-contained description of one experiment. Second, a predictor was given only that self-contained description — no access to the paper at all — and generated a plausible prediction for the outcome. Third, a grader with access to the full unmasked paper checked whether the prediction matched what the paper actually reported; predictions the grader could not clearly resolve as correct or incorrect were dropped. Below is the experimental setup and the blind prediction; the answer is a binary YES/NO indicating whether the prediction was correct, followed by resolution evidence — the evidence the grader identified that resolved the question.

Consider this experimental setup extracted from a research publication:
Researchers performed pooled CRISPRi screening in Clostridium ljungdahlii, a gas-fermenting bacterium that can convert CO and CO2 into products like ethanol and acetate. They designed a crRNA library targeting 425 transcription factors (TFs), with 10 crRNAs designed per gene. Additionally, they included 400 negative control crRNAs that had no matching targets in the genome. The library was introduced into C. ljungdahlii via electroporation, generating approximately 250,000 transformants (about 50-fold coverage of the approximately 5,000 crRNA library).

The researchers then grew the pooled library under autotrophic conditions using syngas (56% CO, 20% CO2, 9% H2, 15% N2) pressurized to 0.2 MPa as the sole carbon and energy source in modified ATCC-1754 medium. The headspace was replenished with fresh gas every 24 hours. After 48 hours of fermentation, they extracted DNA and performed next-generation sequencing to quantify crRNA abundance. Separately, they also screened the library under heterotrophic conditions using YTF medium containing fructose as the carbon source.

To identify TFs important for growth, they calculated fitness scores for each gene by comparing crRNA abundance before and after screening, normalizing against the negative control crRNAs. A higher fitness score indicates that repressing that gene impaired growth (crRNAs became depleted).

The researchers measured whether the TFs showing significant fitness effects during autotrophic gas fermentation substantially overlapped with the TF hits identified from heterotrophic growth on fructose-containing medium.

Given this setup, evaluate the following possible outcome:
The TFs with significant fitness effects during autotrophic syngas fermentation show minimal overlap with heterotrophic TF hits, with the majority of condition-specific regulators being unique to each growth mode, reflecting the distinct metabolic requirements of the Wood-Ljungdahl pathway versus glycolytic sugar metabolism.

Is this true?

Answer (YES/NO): NO